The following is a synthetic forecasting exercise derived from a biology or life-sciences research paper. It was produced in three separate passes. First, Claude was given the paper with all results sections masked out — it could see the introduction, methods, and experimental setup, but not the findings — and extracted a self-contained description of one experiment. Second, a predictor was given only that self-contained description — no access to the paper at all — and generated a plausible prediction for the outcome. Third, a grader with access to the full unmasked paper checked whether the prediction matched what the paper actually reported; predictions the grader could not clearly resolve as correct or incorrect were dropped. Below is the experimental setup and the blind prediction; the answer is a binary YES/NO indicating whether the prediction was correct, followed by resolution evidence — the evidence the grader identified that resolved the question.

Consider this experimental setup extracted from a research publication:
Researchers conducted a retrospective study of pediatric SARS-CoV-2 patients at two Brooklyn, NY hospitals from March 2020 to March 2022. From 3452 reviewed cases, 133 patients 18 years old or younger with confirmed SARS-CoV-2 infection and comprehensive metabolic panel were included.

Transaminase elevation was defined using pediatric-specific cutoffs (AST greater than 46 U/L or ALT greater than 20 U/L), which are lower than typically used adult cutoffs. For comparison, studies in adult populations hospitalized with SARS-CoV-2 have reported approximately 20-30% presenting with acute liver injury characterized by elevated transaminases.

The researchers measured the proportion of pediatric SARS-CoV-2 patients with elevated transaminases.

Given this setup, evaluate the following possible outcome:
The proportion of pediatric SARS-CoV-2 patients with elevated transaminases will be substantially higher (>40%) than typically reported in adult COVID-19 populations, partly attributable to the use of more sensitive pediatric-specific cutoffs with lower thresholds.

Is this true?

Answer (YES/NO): NO